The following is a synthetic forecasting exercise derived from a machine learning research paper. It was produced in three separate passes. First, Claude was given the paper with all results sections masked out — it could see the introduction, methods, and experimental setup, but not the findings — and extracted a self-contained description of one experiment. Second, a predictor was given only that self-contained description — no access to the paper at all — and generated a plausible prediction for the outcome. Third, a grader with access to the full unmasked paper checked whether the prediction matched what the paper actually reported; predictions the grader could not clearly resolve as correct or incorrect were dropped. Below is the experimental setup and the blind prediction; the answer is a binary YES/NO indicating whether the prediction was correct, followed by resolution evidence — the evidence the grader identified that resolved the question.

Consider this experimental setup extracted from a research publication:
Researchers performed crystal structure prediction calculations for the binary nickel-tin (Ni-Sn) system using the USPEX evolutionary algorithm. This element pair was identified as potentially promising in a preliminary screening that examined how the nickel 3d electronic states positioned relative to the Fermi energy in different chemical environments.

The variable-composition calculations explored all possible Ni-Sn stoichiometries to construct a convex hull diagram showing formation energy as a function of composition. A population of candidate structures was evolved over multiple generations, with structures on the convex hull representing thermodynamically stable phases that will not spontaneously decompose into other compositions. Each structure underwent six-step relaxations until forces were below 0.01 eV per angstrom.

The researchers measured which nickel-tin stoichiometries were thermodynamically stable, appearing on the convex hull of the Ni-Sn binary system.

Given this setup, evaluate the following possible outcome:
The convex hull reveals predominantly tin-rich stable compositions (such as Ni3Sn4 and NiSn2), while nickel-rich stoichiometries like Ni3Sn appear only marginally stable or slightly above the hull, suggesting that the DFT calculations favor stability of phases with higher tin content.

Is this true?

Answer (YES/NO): NO